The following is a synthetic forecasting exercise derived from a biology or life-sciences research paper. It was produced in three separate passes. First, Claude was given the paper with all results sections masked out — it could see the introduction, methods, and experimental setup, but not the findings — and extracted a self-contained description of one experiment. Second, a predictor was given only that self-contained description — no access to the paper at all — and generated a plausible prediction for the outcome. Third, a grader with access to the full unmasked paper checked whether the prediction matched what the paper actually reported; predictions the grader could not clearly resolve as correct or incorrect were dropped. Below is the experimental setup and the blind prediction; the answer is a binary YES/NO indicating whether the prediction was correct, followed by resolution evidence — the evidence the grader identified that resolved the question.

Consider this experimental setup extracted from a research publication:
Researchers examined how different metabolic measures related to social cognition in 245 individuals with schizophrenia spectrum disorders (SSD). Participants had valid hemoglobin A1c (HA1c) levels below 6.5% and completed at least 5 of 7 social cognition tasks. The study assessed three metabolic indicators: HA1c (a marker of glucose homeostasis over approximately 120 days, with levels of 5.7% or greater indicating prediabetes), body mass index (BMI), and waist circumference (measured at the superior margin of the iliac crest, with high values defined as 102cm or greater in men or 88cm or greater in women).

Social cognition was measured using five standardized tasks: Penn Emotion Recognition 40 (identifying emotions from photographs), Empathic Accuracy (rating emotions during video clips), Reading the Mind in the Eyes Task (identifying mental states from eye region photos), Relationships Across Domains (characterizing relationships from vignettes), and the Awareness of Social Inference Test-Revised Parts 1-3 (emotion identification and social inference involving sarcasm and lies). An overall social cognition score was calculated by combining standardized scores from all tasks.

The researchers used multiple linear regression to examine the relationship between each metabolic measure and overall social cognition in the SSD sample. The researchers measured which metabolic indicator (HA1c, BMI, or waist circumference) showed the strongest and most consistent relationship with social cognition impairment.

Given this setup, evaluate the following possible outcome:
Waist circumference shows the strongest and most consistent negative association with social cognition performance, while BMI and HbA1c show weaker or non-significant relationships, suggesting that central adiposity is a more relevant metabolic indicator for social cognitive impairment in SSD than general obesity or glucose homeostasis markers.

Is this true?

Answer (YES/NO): NO